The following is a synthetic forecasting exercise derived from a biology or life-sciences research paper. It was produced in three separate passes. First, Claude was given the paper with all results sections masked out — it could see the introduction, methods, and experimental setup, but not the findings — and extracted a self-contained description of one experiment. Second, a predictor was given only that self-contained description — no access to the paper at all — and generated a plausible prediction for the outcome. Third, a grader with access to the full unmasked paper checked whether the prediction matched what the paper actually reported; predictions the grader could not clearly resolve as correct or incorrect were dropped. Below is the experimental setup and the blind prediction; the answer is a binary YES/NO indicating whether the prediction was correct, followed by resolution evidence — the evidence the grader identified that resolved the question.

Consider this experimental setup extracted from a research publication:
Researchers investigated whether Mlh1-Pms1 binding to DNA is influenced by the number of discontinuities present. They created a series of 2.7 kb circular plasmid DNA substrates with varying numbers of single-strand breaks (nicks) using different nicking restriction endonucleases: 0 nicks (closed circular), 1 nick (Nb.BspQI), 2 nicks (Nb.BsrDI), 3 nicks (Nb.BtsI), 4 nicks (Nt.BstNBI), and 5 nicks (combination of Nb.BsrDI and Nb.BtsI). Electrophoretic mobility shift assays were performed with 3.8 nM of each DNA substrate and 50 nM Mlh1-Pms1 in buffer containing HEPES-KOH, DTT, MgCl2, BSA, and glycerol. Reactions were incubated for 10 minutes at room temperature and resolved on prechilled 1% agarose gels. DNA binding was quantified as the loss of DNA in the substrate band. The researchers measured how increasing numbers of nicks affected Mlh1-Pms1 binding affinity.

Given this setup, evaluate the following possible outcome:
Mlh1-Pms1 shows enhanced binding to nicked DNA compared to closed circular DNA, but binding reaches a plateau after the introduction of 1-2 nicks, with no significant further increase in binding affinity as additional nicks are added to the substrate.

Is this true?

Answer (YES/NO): NO